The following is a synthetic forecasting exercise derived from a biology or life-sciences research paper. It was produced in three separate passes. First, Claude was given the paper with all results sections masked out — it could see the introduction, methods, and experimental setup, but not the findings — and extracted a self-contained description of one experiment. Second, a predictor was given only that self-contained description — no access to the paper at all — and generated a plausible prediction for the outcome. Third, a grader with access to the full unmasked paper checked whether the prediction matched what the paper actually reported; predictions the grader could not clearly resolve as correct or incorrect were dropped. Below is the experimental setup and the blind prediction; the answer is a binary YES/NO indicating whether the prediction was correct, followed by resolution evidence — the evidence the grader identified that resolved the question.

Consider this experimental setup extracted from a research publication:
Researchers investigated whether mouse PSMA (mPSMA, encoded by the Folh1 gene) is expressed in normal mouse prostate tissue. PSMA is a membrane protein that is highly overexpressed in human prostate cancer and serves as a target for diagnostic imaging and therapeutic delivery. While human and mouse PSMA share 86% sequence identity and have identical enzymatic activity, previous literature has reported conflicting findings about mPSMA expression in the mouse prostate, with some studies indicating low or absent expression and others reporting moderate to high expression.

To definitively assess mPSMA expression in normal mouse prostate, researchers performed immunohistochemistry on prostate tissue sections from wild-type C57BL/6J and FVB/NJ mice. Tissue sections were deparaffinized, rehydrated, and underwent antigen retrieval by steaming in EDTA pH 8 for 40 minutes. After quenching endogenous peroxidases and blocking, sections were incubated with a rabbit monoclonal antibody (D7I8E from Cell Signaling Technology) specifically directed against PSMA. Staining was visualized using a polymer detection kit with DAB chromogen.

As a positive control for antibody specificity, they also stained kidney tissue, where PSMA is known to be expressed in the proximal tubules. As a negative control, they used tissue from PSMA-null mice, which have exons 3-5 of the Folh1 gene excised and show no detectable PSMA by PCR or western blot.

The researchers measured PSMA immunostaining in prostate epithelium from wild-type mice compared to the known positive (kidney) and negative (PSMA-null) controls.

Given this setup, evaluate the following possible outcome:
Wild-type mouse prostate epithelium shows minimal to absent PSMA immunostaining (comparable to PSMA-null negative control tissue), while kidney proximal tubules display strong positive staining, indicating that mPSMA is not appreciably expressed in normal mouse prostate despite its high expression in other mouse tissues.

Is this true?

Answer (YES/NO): YES